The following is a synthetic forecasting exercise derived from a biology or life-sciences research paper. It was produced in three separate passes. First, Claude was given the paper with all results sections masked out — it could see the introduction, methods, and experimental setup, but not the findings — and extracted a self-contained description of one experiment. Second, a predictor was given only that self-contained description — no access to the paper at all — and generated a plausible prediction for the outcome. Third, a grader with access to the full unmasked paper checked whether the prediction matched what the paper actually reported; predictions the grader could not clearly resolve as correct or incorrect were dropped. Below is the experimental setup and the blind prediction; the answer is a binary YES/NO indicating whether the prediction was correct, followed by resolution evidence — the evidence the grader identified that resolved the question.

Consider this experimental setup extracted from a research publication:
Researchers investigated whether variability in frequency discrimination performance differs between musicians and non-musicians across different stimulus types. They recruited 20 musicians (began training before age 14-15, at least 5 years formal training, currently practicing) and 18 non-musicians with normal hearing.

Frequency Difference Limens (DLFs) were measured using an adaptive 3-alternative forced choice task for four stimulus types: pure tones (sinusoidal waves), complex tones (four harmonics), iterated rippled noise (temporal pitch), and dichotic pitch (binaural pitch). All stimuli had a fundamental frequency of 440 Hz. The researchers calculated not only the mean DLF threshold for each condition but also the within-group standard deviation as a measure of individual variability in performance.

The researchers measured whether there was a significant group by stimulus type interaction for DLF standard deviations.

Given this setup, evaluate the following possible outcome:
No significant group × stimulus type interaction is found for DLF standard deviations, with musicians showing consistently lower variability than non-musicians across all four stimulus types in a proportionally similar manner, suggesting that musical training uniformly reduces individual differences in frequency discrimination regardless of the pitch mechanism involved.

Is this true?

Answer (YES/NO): NO